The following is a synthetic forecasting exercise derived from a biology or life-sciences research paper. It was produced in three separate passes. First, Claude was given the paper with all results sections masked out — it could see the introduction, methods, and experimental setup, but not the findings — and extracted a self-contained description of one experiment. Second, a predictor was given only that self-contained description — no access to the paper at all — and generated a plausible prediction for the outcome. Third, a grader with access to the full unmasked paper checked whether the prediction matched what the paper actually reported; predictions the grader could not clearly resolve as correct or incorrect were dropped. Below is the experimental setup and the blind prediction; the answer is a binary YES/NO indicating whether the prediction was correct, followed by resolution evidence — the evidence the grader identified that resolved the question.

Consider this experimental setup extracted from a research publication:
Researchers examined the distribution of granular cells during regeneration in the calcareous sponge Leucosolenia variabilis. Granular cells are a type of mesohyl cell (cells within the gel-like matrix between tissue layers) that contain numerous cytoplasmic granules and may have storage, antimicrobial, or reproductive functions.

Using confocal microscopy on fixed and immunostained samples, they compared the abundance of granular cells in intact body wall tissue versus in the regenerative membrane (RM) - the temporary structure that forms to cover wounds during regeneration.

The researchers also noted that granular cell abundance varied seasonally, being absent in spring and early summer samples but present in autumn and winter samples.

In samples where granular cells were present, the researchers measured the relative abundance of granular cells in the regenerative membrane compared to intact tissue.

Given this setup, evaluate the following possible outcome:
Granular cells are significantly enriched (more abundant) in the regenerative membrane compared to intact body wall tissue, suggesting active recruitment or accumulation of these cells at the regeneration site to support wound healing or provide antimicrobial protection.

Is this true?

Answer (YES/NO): YES